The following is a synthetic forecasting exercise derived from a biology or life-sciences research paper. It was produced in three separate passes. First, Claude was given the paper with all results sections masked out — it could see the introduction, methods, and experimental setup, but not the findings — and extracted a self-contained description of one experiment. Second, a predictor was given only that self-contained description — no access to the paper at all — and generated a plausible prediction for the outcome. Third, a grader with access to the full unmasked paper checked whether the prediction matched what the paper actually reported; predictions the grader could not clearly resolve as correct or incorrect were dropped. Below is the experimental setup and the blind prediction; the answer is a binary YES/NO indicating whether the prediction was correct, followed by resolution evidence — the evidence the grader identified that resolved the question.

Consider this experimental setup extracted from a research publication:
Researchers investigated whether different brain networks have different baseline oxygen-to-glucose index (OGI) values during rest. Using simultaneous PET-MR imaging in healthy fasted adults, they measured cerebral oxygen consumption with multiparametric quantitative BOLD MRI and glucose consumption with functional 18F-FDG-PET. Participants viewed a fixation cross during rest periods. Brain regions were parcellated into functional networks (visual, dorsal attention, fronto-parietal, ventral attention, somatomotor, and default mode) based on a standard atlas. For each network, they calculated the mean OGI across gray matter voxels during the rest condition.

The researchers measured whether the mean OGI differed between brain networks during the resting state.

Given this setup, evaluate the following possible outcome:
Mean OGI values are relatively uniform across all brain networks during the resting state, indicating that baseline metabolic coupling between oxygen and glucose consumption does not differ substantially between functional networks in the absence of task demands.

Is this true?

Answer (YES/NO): YES